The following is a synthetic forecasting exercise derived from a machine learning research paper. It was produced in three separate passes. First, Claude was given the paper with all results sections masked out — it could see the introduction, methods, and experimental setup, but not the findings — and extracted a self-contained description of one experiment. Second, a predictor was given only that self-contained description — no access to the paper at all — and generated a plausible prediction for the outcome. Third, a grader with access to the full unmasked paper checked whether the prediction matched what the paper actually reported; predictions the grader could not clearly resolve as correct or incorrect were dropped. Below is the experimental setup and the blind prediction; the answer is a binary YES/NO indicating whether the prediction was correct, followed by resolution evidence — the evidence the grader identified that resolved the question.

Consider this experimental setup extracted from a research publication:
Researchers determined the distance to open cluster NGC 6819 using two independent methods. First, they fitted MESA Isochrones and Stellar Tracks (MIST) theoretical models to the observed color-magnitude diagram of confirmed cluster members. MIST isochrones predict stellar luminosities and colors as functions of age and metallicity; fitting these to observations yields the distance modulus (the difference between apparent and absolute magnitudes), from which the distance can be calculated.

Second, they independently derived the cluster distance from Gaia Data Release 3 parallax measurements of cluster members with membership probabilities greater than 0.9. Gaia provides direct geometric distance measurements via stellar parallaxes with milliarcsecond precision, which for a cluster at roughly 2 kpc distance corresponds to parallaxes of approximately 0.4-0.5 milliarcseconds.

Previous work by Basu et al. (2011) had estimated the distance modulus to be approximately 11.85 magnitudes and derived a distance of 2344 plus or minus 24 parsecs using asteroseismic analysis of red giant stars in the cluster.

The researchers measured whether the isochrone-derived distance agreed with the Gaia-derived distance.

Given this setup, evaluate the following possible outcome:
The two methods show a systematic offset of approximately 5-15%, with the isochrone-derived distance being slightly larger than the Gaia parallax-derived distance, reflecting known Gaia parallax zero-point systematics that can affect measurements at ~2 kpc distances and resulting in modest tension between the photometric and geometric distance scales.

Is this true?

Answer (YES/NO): NO